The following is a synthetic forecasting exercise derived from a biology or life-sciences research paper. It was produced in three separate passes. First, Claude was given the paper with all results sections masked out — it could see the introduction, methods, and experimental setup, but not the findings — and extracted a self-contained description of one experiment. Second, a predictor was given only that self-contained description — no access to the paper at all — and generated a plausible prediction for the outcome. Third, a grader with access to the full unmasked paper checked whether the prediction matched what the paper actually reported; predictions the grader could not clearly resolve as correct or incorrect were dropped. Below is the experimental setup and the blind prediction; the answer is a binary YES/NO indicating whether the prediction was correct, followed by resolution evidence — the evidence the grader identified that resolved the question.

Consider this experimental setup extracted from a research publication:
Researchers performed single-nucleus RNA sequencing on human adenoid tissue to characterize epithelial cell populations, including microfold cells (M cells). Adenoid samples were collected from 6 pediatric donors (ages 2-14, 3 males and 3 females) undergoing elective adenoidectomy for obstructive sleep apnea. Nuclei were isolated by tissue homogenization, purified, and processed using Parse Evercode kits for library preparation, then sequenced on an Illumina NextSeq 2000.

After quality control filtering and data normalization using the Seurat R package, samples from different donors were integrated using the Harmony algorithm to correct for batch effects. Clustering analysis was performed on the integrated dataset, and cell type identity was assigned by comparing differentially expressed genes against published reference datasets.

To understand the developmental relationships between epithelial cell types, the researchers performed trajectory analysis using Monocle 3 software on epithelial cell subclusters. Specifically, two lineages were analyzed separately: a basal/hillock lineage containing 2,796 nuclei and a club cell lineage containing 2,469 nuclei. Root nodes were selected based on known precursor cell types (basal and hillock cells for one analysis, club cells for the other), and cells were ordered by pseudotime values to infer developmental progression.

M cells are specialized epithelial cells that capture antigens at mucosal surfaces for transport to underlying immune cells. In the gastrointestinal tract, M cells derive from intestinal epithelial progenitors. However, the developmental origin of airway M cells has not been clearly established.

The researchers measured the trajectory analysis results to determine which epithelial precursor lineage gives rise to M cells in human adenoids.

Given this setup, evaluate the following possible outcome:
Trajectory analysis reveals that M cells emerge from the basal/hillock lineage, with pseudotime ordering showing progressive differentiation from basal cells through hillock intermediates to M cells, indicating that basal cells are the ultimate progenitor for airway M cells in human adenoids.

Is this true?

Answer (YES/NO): NO